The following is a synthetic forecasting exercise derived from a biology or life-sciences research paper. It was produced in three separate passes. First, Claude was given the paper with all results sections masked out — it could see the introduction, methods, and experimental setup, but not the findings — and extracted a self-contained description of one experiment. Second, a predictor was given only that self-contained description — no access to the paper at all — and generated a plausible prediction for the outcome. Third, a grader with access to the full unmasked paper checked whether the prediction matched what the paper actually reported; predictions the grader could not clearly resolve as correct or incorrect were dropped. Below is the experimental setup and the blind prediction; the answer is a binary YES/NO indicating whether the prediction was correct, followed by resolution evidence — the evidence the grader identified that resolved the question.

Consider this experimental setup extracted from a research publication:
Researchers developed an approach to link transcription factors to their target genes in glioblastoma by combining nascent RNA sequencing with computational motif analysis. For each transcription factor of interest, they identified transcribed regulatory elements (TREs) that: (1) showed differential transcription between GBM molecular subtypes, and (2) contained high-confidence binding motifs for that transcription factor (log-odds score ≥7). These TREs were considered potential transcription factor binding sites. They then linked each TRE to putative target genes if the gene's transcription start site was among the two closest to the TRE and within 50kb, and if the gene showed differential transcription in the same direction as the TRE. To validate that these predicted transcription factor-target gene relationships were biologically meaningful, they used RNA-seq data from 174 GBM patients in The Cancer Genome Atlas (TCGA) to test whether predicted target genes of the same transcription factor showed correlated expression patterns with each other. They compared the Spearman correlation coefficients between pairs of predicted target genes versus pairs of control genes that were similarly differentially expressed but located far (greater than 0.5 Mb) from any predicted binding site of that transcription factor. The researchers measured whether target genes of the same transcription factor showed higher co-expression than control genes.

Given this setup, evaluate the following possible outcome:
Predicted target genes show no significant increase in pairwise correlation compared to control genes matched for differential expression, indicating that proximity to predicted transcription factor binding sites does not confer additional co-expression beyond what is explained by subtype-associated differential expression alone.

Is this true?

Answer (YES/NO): NO